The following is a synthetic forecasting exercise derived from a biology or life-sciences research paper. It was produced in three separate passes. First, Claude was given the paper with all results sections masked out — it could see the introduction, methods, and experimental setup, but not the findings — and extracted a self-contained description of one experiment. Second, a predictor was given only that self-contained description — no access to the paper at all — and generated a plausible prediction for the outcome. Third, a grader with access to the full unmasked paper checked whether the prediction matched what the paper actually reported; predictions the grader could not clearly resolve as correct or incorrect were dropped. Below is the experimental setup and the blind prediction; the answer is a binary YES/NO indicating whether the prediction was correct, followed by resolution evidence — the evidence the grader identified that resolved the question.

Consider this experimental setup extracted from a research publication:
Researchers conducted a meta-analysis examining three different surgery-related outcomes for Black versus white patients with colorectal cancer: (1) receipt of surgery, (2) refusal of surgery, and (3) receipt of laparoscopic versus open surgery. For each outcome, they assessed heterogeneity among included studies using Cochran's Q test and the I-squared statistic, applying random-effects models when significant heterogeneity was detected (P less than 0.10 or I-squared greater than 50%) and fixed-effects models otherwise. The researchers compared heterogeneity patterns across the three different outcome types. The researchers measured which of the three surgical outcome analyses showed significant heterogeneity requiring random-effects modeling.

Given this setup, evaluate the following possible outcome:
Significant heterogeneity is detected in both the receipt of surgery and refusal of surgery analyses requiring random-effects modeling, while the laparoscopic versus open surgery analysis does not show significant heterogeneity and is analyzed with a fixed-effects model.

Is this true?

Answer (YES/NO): YES